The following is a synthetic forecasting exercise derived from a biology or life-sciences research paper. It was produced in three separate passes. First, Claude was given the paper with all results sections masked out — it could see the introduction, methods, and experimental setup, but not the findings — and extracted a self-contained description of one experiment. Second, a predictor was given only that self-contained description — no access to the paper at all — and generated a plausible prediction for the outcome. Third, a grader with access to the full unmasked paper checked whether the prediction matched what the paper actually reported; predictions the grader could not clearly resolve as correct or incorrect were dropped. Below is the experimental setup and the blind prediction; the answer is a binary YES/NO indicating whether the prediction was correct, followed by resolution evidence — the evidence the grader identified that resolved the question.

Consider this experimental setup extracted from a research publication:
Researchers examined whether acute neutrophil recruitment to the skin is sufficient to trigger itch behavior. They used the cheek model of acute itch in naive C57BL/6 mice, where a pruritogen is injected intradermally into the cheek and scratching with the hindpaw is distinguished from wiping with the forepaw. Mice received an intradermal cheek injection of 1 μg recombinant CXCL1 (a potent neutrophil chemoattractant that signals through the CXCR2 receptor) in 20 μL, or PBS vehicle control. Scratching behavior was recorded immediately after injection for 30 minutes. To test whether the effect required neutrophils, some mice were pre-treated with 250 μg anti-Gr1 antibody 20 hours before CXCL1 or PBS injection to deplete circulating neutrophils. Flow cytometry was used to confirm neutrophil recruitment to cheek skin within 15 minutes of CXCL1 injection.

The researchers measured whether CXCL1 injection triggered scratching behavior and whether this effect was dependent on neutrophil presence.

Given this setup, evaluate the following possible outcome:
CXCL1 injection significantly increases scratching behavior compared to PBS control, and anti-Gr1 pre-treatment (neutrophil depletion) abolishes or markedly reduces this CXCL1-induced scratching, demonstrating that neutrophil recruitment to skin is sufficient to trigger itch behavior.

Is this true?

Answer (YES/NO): YES